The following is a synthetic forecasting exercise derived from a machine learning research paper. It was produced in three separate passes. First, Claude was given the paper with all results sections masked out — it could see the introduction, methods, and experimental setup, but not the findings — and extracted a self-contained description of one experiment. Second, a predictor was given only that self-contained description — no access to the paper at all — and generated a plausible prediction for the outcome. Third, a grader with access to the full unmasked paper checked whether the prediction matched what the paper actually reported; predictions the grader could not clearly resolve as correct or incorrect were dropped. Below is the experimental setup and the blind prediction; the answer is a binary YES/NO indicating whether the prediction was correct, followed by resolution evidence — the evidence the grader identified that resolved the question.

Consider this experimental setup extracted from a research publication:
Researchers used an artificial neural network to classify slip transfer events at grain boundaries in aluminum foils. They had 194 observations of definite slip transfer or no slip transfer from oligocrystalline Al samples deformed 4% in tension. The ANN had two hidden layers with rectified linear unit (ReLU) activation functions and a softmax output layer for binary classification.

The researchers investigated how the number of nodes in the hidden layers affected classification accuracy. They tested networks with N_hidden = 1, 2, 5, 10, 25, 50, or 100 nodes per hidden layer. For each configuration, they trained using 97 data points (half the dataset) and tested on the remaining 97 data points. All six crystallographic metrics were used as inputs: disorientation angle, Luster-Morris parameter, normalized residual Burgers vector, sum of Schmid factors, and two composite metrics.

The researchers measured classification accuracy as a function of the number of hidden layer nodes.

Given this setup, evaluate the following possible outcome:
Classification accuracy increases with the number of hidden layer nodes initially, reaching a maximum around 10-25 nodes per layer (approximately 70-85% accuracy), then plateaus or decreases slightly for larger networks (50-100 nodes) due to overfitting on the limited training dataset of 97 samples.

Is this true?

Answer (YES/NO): NO